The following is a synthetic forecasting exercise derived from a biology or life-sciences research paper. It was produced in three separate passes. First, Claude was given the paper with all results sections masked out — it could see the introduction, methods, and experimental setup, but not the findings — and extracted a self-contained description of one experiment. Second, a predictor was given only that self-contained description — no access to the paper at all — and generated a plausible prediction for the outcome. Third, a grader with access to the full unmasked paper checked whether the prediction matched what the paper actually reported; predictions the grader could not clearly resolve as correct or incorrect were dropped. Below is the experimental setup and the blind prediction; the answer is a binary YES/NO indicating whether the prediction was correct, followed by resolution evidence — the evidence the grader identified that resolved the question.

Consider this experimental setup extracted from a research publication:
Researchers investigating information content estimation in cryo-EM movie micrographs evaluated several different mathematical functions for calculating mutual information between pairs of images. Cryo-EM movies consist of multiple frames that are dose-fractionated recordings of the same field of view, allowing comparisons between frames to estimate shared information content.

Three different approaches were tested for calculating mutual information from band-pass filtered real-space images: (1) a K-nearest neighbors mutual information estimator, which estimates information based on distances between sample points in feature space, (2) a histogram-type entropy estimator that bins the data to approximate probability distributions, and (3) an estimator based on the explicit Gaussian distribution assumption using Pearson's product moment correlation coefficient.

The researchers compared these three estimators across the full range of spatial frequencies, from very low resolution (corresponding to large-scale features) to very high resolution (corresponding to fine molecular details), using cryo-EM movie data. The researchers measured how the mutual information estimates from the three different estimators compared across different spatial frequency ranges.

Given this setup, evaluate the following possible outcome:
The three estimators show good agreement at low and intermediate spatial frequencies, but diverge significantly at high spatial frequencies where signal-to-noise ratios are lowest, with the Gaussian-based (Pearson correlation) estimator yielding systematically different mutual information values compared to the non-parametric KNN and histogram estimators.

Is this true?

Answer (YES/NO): NO